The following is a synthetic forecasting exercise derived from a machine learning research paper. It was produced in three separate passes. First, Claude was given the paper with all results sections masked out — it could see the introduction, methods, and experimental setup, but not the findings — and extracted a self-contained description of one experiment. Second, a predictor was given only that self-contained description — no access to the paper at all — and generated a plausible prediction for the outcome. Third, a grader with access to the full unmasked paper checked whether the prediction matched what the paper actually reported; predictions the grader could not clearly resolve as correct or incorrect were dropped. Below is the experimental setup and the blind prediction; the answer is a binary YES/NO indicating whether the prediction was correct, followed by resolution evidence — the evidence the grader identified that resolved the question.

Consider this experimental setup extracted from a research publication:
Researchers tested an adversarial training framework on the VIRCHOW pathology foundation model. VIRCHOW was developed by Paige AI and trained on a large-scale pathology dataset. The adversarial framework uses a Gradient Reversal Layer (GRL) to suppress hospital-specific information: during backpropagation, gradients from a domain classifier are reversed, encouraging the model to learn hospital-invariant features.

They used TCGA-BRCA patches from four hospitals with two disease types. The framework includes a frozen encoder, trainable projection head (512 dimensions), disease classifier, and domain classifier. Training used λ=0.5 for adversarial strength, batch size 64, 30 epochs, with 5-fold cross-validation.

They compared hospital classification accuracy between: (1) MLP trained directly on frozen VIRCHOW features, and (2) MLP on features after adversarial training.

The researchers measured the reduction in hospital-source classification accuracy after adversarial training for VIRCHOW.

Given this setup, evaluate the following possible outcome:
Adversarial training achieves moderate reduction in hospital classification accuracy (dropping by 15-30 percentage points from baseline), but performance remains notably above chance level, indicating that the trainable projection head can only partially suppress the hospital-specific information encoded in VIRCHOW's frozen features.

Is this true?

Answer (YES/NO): NO